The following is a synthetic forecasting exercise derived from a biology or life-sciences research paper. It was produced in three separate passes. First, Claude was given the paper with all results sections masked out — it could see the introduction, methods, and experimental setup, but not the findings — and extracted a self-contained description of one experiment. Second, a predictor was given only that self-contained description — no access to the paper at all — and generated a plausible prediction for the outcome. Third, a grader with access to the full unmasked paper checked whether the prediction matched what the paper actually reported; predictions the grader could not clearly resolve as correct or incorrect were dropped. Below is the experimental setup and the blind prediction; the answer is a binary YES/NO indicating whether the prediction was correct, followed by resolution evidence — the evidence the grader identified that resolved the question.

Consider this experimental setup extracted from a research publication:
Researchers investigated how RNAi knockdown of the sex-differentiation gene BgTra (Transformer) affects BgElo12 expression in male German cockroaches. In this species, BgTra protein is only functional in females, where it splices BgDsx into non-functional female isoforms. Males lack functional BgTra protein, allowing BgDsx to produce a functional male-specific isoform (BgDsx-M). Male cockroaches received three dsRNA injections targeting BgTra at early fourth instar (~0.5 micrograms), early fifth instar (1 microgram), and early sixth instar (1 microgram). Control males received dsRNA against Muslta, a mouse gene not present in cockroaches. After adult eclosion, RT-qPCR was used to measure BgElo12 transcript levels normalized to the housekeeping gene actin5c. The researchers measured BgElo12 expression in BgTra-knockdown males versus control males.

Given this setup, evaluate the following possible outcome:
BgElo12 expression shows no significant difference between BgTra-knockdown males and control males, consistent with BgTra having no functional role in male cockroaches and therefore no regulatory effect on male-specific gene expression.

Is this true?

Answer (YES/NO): YES